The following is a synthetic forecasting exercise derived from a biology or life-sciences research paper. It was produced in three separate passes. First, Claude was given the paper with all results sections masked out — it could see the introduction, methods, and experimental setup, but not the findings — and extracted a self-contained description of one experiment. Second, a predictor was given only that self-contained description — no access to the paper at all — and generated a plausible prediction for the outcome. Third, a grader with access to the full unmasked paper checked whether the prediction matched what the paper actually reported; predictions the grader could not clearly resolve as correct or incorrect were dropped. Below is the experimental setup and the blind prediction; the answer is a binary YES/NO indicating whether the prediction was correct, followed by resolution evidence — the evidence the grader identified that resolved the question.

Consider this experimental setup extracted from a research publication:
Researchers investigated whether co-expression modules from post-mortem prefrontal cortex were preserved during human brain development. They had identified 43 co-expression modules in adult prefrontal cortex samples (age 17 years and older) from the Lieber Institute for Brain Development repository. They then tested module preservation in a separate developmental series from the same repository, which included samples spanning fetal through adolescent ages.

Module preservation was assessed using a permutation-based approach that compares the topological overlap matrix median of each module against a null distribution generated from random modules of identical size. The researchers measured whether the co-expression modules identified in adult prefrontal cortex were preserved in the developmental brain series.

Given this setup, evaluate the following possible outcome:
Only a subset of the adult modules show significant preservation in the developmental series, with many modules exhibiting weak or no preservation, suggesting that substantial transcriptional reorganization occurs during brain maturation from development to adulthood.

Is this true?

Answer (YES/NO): YES